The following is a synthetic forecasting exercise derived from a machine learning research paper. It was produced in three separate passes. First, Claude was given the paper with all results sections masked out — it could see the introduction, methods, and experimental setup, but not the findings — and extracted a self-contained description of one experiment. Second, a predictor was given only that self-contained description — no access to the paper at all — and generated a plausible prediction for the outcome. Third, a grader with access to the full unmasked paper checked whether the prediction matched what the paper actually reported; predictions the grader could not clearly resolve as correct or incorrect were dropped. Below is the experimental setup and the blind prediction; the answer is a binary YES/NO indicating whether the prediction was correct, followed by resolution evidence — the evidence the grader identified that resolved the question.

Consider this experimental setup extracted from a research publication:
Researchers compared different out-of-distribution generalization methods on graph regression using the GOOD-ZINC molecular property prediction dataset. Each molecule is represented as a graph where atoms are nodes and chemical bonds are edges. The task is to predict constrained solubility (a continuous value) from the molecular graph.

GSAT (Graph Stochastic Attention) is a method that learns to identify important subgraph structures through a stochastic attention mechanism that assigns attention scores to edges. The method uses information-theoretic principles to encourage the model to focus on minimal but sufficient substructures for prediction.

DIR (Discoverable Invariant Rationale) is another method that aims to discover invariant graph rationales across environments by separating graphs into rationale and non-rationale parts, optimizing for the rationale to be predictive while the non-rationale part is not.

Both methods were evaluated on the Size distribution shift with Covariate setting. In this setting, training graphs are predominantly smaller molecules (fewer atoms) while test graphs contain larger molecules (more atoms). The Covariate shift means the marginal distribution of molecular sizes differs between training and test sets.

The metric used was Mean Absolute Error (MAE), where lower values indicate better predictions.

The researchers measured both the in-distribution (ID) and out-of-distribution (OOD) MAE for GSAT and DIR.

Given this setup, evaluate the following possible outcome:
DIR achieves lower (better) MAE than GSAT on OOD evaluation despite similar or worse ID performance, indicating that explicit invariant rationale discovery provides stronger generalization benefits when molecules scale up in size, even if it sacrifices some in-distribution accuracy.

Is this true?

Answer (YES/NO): NO